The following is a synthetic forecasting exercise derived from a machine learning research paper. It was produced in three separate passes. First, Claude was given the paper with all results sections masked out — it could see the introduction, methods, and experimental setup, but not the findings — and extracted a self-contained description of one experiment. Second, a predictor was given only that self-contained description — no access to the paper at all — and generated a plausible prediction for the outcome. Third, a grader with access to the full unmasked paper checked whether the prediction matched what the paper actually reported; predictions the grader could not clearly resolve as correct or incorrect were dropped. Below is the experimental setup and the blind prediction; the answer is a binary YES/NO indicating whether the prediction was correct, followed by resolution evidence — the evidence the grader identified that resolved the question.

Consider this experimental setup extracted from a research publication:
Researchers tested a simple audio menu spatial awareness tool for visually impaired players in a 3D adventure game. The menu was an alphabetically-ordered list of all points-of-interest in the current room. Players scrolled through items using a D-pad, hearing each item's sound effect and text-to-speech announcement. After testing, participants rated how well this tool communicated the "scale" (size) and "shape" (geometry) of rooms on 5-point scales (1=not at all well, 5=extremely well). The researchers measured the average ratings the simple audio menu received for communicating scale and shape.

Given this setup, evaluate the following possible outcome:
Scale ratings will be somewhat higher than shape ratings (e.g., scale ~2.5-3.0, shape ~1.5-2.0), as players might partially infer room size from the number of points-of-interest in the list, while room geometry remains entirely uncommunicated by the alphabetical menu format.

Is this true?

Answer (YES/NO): NO